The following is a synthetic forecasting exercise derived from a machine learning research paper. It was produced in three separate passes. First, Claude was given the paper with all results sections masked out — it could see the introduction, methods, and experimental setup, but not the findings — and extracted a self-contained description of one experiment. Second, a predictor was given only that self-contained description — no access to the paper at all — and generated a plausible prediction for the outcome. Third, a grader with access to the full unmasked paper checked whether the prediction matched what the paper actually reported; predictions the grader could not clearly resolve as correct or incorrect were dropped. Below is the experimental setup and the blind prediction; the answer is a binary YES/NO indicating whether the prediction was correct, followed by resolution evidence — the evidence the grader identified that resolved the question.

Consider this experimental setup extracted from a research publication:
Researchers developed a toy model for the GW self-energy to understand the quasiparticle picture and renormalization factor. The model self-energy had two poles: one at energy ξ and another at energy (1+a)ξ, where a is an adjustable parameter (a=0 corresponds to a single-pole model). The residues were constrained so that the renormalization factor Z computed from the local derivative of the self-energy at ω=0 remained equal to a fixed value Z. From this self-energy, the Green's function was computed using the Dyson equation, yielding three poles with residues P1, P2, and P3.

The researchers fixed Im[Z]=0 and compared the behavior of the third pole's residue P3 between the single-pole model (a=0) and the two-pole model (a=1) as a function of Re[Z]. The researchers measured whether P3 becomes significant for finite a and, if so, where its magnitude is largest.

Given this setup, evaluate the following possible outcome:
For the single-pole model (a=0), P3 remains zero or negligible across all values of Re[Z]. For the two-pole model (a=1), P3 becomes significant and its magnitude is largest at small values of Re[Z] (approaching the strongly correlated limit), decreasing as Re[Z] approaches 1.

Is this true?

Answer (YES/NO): NO